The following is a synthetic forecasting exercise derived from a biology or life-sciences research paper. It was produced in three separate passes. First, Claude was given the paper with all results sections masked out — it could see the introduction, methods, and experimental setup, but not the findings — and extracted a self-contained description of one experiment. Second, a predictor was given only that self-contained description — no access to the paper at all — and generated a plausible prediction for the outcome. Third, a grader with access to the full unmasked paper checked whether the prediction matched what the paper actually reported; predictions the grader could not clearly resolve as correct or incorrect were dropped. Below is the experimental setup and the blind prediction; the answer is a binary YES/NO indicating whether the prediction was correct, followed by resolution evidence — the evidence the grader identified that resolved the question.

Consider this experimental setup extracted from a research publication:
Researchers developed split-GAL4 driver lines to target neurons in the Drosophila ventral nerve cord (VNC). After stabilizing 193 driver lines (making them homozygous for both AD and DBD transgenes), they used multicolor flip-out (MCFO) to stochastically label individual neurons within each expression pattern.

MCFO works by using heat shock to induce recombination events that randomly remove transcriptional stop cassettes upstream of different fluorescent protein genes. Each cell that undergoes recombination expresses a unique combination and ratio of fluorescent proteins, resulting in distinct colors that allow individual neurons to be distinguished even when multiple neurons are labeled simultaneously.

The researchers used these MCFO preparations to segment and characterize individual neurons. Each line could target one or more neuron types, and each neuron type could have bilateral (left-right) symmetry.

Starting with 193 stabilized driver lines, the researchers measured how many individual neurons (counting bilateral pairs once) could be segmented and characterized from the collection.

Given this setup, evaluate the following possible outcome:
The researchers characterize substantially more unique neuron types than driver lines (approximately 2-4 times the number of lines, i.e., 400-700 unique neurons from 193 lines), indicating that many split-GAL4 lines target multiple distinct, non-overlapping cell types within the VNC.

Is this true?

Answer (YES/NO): NO